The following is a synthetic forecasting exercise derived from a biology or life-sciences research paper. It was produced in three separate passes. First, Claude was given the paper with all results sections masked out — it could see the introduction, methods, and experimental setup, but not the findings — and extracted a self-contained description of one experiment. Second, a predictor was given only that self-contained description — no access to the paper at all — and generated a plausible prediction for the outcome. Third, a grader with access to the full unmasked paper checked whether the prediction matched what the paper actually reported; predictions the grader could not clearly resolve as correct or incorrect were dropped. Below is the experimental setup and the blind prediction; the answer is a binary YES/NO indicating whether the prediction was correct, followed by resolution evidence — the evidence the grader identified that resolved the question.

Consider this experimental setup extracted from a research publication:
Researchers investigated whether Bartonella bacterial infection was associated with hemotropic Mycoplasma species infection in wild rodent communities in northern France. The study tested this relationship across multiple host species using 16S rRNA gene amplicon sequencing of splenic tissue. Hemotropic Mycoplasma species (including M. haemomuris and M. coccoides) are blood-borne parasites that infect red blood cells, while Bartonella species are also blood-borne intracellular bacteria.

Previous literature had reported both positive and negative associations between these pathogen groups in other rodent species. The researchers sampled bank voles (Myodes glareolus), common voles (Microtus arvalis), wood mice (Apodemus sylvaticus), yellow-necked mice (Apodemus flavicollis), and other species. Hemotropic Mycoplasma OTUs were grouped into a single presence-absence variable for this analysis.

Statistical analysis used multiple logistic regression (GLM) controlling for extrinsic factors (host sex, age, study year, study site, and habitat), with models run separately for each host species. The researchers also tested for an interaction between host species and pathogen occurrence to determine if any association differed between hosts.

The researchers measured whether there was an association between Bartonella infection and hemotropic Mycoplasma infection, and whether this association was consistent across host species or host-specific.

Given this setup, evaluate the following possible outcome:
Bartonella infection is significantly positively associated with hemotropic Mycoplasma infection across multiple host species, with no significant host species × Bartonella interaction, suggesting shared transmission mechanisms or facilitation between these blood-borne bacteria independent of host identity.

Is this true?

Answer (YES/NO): NO